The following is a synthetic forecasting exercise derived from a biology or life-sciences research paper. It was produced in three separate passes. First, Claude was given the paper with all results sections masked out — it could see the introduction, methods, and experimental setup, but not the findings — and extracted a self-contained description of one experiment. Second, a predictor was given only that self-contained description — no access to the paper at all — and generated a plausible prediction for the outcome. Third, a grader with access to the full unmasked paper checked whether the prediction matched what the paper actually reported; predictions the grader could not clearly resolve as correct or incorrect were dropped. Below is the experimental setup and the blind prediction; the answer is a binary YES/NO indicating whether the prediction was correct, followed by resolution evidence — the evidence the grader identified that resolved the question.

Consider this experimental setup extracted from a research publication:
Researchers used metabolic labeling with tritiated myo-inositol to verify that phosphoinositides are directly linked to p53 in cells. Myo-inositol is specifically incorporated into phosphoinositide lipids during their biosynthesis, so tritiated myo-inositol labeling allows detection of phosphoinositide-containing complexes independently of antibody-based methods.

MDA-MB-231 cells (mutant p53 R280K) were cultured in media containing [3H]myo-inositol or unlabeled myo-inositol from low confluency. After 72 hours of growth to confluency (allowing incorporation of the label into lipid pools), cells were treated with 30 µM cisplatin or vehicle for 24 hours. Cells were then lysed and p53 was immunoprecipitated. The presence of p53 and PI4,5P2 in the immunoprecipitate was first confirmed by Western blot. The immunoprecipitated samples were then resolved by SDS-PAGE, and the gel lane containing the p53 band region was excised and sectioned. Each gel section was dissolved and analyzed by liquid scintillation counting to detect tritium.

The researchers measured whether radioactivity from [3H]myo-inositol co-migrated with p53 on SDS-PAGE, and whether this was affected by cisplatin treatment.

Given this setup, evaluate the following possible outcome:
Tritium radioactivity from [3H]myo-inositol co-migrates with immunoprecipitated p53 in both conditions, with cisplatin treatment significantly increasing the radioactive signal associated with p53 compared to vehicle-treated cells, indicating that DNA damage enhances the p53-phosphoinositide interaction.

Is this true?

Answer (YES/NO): YES